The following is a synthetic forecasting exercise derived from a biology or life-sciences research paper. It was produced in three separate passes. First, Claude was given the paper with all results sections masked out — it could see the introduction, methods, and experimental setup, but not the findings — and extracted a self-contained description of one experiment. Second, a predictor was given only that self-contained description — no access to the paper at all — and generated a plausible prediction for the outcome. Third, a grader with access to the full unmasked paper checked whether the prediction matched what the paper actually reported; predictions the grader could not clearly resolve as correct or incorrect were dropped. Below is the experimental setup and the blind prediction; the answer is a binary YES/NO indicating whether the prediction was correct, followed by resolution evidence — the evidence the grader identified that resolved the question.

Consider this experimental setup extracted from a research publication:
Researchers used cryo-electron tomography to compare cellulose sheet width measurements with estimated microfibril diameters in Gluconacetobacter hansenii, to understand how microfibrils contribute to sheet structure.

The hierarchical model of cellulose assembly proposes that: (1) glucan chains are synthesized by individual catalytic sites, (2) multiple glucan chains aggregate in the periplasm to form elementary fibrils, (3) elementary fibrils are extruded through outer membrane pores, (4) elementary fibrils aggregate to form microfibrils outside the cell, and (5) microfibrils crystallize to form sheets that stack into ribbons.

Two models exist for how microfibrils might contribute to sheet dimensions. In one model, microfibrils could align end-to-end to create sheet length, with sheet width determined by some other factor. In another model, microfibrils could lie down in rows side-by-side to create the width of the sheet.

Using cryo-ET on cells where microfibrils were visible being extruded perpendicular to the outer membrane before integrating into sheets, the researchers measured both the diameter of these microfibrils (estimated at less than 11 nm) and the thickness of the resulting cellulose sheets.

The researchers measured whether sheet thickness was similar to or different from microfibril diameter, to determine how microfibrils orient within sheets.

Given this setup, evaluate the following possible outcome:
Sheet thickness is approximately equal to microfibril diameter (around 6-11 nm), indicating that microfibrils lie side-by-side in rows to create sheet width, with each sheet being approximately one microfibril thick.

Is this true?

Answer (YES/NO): YES